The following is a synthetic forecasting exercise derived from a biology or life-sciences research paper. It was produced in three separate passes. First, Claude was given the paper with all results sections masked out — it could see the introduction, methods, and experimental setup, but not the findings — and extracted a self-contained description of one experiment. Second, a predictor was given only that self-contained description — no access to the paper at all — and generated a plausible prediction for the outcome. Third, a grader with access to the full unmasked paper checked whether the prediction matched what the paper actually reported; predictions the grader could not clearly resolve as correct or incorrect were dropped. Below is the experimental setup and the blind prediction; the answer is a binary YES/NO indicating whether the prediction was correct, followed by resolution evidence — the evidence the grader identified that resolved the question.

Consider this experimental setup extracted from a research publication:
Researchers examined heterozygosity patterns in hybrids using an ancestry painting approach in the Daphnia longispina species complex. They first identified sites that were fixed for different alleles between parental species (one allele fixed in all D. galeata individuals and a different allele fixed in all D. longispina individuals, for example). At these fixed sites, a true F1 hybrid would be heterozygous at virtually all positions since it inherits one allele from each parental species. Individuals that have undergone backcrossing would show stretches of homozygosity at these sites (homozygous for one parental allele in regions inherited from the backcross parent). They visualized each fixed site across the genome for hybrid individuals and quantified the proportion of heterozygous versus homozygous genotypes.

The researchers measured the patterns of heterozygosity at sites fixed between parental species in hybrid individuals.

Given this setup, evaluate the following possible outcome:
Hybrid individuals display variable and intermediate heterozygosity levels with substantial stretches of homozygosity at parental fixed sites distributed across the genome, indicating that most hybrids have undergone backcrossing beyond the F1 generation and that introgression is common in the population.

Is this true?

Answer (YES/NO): YES